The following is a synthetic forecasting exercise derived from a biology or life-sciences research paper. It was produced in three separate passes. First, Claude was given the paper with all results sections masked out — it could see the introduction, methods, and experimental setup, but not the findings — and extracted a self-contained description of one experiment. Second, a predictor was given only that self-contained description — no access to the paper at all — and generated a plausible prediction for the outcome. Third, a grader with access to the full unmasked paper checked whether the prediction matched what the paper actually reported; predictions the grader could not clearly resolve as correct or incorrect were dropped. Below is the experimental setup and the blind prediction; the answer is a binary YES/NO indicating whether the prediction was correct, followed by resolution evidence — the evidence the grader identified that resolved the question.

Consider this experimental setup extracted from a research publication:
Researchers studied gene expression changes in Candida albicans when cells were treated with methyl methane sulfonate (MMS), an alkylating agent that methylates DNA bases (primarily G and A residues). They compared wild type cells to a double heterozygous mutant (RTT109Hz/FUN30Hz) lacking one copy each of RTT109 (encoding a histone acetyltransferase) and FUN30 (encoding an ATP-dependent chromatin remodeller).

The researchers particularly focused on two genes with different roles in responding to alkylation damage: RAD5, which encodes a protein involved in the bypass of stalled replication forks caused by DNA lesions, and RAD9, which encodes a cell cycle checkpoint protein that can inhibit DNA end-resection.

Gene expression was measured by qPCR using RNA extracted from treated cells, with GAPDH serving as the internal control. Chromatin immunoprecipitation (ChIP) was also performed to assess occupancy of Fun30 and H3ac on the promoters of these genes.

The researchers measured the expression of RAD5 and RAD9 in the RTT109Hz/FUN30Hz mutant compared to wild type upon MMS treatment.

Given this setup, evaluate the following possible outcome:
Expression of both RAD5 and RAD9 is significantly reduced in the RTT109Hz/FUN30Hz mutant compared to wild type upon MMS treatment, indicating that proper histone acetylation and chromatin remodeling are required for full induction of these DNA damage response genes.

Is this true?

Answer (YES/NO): NO